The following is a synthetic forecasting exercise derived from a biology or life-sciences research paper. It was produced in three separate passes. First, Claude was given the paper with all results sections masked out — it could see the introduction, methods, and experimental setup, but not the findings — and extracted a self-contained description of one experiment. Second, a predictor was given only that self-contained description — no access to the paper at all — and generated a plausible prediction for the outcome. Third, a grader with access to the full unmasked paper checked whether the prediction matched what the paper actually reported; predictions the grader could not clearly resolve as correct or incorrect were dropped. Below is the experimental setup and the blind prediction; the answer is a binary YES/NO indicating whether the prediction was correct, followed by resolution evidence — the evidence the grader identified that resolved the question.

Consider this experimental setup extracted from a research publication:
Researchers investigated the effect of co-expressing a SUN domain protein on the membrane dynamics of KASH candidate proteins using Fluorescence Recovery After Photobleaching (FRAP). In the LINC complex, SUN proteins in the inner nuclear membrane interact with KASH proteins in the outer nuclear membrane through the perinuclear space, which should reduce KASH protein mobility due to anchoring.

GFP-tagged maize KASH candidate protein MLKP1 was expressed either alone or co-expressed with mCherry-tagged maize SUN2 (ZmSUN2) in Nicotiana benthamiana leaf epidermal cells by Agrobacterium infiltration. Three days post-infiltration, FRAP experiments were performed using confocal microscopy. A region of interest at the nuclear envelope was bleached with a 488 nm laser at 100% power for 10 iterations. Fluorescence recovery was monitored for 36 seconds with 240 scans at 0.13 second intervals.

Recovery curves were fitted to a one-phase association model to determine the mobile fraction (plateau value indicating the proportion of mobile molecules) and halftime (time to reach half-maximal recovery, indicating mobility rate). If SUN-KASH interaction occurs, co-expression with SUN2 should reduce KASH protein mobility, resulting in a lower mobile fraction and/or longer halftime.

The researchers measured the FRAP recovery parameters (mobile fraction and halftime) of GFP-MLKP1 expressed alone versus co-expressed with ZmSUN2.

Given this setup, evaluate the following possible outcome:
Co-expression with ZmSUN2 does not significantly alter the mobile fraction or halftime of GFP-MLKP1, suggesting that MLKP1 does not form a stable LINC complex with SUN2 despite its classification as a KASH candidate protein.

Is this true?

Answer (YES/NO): NO